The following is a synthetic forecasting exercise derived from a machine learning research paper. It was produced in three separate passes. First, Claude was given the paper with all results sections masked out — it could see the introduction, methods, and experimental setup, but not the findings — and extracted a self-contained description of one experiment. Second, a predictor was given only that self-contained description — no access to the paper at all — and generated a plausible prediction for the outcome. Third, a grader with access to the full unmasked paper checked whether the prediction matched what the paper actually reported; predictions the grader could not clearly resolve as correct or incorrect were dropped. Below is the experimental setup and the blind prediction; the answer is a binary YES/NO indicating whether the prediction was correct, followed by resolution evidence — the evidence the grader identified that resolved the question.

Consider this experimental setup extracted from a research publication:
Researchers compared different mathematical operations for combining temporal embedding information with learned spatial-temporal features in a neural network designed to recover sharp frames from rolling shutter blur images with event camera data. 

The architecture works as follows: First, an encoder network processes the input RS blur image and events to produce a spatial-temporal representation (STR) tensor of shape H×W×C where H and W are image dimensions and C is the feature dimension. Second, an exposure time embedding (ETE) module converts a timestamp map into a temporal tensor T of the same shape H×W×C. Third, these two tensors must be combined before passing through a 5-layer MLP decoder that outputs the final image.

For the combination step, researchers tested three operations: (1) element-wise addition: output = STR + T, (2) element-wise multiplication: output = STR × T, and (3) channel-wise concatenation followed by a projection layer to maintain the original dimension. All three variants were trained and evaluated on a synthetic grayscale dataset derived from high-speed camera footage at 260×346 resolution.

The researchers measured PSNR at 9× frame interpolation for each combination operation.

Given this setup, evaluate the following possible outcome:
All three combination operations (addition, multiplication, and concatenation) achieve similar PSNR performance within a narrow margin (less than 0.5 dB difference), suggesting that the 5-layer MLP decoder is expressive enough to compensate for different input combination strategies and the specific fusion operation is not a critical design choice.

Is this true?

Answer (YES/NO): YES